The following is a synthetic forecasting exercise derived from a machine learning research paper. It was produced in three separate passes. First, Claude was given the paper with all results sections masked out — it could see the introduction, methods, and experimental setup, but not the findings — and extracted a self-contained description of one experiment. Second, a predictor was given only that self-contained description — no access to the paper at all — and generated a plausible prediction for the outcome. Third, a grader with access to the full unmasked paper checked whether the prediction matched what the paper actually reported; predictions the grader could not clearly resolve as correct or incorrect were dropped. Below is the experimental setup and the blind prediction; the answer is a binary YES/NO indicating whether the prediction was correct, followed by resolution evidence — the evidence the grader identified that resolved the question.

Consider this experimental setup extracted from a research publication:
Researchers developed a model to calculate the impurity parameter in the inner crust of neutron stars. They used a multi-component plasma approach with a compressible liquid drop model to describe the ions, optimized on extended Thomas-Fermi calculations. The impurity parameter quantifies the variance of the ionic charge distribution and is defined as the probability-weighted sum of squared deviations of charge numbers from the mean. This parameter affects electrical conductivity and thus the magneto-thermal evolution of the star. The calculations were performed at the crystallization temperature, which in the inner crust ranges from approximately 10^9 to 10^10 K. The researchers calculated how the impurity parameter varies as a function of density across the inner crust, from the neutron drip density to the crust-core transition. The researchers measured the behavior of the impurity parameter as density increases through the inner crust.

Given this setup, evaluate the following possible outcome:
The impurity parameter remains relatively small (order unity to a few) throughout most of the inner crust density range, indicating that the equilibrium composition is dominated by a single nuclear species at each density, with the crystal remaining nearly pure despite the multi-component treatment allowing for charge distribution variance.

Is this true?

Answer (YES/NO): NO